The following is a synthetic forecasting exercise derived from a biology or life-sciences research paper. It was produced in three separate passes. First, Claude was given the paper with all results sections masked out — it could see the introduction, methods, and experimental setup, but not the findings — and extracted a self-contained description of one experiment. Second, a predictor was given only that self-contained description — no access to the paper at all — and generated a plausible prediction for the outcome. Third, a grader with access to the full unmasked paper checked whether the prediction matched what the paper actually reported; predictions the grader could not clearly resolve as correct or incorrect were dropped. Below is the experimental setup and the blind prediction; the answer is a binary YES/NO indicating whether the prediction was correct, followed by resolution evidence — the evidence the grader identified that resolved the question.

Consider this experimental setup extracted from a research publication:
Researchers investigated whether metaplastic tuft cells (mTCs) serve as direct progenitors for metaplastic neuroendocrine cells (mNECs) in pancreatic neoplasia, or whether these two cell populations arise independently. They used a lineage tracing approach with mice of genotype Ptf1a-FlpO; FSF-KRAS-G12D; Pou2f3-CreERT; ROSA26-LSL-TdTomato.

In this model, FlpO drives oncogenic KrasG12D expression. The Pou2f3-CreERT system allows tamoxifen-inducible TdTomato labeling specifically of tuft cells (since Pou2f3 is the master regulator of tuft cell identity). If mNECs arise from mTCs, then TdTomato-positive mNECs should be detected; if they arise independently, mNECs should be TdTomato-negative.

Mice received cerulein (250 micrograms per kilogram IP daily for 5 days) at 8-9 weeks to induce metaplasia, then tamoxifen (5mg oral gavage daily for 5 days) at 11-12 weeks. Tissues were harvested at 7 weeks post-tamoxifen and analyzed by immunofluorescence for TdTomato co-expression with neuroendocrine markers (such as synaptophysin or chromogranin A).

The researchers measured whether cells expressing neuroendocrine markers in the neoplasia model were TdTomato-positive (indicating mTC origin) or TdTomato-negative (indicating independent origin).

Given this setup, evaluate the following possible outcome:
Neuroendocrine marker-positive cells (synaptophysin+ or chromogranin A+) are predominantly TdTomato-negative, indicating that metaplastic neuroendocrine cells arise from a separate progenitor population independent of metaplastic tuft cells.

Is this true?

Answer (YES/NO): YES